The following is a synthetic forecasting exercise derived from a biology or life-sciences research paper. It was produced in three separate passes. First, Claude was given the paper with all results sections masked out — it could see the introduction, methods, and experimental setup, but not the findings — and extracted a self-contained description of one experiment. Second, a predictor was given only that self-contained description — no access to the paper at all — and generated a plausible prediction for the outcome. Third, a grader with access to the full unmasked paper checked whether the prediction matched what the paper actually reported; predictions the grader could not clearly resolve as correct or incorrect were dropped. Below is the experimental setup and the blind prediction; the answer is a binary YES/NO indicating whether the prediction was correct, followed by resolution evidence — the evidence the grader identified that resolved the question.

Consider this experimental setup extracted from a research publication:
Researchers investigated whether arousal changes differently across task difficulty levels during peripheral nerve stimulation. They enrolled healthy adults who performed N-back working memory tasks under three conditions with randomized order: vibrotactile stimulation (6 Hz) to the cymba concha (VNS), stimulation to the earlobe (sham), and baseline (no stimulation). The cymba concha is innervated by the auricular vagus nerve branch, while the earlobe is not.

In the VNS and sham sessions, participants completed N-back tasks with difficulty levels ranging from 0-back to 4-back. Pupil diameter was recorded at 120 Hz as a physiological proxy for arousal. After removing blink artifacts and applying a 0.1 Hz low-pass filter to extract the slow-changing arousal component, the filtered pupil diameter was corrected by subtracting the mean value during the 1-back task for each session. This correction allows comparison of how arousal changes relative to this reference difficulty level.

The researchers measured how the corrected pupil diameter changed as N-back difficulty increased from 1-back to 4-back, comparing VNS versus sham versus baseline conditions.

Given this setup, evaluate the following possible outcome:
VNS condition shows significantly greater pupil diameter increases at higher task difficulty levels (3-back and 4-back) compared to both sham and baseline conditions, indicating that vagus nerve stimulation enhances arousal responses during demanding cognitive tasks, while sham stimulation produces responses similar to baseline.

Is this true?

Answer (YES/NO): NO